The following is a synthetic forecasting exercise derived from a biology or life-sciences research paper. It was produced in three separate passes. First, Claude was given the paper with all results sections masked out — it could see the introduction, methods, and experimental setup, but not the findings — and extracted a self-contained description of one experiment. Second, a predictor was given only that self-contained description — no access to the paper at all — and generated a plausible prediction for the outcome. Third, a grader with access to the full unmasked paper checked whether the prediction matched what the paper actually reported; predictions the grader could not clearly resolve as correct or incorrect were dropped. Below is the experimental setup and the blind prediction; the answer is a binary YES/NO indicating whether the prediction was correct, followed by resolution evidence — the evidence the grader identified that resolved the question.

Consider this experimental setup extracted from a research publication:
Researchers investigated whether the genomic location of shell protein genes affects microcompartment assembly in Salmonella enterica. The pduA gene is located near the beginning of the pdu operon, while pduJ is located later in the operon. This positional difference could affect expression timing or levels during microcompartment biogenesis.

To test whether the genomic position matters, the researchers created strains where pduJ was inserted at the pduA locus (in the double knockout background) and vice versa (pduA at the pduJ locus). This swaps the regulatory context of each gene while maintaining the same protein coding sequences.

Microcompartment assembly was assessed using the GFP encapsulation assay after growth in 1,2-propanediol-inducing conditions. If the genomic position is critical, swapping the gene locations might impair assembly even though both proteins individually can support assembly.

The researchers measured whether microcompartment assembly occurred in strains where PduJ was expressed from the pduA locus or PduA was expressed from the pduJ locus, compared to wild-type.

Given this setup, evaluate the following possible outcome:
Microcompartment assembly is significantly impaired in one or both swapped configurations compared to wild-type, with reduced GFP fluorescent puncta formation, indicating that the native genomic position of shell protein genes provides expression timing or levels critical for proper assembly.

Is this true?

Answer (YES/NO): NO